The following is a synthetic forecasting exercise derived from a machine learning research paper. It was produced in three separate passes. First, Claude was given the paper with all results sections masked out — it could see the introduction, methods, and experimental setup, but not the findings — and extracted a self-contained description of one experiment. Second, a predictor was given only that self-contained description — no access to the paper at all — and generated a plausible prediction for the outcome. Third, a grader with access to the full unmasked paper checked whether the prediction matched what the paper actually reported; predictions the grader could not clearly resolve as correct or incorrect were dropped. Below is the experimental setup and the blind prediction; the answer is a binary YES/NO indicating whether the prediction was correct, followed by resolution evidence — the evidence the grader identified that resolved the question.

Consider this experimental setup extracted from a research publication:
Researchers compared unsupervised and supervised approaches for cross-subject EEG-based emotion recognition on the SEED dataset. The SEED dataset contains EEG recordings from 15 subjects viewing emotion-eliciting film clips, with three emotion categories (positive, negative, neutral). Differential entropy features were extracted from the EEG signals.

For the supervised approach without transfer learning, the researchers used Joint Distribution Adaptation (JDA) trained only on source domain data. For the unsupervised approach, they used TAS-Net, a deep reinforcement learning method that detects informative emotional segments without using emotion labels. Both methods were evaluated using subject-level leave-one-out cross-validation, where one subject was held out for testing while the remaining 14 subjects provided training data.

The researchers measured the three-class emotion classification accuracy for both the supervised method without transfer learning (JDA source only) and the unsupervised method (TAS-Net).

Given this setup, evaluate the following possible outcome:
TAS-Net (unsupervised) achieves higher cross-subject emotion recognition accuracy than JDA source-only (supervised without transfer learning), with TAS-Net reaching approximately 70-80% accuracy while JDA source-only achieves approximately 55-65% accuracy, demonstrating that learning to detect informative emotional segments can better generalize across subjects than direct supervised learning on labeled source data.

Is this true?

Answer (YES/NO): NO